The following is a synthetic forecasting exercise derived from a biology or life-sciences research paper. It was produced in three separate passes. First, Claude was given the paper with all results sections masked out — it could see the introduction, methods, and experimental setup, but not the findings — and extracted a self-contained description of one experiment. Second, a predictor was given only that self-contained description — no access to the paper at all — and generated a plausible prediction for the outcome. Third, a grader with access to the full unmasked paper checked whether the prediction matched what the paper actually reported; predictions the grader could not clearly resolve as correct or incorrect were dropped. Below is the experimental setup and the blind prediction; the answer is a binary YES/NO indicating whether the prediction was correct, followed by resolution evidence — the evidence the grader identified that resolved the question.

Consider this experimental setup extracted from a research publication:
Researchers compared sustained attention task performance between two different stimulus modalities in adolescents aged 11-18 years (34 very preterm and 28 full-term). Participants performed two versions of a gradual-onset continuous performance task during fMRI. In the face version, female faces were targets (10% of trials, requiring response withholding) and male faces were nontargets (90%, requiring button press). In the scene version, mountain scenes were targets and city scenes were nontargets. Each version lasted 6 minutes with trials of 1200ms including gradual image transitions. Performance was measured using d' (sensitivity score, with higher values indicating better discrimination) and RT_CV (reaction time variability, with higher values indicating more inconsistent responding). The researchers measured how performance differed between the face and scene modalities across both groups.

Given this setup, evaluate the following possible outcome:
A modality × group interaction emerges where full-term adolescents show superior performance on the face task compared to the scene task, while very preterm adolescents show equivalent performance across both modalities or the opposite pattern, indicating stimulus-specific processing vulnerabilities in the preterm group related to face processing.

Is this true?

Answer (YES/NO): NO